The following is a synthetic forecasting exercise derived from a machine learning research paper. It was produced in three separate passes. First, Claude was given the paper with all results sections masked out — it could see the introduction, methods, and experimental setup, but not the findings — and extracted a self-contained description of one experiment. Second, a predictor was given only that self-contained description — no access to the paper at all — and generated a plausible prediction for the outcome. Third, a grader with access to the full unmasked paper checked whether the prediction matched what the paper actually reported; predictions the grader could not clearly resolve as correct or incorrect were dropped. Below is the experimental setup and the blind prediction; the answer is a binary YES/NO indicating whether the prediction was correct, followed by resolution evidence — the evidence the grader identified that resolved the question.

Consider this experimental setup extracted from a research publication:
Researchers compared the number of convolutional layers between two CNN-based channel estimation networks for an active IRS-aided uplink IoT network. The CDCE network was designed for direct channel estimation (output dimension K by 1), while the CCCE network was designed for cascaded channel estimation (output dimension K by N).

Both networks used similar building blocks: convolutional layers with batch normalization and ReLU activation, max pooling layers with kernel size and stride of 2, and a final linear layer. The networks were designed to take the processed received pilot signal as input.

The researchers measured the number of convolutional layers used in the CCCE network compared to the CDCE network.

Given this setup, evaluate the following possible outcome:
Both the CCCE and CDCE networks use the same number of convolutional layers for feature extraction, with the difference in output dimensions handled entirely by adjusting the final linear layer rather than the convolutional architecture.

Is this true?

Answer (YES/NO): NO